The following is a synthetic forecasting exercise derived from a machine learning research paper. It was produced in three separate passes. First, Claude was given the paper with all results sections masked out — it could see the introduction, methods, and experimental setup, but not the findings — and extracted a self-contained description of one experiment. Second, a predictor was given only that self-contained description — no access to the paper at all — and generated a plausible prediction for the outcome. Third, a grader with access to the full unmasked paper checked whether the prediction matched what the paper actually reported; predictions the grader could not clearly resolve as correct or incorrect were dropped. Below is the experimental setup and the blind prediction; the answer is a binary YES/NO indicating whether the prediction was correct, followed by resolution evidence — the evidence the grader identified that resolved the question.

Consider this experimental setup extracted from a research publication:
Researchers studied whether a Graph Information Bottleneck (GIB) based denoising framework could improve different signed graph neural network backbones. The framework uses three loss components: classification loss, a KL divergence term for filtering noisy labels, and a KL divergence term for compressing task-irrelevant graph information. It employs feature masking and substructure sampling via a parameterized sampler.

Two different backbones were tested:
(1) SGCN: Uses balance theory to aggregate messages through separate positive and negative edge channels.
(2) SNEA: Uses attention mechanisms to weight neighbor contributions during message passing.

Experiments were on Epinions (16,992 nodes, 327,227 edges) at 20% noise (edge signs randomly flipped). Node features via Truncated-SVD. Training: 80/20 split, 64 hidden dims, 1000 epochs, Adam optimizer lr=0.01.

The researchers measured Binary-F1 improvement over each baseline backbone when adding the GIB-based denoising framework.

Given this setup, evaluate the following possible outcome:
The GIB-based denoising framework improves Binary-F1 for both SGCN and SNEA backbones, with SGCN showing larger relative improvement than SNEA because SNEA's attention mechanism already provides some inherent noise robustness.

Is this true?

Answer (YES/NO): NO